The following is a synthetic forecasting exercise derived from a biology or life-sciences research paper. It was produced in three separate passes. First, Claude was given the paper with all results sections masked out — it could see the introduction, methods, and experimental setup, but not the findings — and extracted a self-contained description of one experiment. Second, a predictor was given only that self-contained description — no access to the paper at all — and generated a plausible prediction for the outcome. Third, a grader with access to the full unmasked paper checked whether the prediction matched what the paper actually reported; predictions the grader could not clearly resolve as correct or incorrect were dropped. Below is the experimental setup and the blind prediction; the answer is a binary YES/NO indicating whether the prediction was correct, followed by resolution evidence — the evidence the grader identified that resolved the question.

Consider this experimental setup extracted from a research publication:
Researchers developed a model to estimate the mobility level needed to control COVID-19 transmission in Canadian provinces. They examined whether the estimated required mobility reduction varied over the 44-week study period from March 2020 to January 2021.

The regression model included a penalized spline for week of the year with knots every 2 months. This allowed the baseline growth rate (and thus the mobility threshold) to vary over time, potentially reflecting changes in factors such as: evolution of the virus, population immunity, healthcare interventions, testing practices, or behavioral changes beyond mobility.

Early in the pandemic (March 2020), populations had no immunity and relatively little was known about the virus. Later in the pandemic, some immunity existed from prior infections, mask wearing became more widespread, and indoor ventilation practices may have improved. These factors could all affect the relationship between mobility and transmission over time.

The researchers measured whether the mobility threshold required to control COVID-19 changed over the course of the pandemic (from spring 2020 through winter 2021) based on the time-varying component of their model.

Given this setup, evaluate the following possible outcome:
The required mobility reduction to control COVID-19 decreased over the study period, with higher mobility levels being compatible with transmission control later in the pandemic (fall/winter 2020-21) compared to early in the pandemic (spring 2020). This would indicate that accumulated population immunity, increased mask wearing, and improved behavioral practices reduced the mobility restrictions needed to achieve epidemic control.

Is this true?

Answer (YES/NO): NO